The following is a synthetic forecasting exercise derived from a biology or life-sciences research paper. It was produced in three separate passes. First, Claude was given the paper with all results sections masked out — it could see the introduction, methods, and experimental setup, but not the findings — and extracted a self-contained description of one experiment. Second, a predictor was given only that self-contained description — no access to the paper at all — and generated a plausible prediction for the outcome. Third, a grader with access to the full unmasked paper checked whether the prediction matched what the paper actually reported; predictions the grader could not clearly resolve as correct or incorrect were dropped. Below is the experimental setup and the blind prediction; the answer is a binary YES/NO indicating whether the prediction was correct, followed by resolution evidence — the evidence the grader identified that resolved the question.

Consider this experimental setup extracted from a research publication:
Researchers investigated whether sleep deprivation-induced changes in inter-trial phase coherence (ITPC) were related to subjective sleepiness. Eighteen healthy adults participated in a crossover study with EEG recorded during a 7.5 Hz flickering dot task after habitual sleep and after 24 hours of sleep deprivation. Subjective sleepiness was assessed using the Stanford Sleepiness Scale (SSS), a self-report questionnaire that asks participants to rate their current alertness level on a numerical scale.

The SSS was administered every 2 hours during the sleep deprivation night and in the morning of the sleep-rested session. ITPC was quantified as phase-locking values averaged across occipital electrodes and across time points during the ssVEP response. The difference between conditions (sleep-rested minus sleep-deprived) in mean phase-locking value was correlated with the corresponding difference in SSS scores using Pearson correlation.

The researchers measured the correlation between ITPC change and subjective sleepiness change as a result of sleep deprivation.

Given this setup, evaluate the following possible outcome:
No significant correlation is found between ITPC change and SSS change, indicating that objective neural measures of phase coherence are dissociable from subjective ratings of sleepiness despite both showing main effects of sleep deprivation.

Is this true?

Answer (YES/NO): YES